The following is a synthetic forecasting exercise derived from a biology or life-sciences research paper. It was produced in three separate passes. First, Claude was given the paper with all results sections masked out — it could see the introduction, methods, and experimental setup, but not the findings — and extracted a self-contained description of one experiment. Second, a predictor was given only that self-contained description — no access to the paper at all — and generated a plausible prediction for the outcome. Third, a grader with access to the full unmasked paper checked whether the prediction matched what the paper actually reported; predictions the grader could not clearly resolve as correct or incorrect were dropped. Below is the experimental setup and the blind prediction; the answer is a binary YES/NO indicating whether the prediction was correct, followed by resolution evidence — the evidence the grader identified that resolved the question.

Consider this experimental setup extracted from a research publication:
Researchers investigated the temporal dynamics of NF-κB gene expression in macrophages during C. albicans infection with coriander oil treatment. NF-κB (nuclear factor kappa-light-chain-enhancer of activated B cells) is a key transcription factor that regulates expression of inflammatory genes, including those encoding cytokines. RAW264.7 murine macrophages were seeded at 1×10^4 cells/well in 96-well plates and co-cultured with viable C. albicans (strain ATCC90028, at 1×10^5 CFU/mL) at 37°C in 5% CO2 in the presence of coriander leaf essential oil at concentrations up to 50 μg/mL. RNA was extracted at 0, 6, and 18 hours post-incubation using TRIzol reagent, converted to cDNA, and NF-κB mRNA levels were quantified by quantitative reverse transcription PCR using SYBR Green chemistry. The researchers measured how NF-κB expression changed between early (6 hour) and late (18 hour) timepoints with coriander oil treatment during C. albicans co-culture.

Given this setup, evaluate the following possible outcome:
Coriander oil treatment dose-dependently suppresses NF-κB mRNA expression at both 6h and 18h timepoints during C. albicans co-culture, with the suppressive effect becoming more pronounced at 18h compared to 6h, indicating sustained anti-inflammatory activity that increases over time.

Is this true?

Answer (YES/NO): NO